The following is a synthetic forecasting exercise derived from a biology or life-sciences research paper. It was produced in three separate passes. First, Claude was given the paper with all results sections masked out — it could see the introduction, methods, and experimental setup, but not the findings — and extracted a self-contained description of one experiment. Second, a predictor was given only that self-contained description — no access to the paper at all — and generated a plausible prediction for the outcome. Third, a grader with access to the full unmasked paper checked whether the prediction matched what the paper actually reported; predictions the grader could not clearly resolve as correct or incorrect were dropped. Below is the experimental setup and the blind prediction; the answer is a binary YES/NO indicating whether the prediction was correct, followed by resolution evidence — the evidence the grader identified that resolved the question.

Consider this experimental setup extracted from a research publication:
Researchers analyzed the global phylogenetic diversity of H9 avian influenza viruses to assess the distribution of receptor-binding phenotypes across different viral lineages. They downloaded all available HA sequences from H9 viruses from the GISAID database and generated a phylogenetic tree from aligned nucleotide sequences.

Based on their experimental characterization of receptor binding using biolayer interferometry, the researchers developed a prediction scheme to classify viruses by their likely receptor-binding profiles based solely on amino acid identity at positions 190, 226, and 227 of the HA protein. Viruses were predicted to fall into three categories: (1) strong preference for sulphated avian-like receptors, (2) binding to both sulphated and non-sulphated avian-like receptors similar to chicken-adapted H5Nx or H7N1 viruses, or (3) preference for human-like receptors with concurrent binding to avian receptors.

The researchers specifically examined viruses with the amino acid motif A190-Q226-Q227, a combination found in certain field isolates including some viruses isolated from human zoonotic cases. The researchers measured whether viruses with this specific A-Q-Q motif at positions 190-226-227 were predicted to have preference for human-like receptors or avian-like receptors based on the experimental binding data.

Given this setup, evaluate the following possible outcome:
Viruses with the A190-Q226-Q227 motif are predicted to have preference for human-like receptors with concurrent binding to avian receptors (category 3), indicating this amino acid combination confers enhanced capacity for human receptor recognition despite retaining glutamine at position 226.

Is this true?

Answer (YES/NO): YES